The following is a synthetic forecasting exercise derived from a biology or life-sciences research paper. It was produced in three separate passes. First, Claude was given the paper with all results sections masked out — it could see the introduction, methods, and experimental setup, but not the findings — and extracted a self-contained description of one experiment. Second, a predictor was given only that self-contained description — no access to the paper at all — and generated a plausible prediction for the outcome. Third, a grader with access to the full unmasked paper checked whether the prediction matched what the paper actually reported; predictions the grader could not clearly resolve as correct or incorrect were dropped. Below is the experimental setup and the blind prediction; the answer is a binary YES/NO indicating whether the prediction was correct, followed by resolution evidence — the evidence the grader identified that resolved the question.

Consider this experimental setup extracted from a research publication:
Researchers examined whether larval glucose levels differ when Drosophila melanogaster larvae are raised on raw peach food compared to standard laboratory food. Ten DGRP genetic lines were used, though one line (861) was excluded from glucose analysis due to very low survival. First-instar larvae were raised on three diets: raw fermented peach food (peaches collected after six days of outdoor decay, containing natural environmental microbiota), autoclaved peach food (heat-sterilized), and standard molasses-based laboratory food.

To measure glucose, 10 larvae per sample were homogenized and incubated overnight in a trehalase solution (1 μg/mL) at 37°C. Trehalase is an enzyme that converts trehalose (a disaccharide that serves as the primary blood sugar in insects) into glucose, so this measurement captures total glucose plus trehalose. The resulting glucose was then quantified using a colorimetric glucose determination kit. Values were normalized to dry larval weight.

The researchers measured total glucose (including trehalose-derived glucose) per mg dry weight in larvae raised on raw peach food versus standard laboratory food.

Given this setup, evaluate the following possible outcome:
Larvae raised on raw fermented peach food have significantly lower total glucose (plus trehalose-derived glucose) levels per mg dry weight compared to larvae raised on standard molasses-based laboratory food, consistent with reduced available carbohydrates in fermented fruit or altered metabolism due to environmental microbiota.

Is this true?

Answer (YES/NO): YES